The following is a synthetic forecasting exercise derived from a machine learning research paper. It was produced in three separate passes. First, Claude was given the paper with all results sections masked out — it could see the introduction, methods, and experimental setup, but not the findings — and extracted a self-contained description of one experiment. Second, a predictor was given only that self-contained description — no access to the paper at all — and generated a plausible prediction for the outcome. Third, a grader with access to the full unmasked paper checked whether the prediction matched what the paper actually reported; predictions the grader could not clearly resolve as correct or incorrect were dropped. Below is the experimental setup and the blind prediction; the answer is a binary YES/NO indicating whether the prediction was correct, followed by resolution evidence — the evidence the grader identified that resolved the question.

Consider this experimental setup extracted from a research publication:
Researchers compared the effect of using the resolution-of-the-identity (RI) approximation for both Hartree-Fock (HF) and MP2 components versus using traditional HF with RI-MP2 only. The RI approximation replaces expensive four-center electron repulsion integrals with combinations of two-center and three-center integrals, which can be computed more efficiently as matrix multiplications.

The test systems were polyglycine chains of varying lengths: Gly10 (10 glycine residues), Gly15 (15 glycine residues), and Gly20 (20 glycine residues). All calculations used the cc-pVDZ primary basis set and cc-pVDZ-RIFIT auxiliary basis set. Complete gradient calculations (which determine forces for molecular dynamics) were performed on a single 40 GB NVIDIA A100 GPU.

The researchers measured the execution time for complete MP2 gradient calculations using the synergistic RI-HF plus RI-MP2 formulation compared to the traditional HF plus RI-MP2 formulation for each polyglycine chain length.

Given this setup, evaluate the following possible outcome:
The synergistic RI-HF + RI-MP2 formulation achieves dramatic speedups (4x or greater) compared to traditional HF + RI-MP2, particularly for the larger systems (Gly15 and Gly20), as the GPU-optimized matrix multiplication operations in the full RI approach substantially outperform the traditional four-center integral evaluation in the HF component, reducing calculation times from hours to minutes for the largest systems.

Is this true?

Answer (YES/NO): NO